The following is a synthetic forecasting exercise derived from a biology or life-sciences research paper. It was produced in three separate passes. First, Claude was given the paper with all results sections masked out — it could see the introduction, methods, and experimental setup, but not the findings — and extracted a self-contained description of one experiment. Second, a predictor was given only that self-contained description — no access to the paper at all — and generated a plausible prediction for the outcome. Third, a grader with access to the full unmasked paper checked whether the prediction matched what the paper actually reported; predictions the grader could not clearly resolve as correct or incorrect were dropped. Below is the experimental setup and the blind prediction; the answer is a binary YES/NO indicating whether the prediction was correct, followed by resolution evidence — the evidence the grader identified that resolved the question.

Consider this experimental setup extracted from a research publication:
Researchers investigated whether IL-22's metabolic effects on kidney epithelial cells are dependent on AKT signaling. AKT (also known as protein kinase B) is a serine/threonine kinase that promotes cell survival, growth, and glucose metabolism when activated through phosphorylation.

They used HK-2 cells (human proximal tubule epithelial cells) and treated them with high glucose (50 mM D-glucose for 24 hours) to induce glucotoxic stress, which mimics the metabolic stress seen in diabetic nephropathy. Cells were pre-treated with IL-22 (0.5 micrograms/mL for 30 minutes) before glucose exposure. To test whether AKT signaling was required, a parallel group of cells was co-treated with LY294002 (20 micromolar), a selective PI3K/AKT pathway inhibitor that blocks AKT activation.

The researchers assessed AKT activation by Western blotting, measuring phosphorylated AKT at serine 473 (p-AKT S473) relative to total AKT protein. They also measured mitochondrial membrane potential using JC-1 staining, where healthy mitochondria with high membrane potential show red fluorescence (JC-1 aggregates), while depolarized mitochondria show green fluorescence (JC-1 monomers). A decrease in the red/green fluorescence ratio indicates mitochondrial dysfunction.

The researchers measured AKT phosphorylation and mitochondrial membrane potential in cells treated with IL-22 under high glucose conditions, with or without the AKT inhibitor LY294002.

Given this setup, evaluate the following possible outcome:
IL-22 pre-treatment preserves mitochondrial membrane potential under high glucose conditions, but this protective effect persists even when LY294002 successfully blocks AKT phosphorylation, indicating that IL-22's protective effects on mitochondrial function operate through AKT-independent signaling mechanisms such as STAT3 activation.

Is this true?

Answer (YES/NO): NO